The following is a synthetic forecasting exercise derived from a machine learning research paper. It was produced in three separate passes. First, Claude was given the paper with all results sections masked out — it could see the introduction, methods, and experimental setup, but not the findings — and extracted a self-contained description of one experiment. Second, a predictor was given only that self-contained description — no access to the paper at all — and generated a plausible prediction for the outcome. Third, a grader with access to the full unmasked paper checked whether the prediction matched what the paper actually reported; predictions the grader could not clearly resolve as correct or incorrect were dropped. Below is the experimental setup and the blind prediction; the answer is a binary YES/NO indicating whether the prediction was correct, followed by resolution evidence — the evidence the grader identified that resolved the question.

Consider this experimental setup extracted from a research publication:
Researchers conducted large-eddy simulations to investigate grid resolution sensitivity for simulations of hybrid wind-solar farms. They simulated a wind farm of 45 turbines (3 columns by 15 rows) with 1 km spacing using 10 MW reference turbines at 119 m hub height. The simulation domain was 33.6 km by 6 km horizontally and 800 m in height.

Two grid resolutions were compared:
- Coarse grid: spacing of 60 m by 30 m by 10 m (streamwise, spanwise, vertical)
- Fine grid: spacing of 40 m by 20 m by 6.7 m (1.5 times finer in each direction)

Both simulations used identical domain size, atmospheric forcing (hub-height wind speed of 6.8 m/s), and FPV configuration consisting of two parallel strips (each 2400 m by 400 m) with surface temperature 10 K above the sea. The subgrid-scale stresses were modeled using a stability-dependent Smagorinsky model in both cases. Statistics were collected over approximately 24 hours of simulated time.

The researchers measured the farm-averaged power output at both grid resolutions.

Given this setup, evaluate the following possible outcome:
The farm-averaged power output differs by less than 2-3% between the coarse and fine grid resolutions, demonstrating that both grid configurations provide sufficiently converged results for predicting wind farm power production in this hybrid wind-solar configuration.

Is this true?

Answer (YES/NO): NO